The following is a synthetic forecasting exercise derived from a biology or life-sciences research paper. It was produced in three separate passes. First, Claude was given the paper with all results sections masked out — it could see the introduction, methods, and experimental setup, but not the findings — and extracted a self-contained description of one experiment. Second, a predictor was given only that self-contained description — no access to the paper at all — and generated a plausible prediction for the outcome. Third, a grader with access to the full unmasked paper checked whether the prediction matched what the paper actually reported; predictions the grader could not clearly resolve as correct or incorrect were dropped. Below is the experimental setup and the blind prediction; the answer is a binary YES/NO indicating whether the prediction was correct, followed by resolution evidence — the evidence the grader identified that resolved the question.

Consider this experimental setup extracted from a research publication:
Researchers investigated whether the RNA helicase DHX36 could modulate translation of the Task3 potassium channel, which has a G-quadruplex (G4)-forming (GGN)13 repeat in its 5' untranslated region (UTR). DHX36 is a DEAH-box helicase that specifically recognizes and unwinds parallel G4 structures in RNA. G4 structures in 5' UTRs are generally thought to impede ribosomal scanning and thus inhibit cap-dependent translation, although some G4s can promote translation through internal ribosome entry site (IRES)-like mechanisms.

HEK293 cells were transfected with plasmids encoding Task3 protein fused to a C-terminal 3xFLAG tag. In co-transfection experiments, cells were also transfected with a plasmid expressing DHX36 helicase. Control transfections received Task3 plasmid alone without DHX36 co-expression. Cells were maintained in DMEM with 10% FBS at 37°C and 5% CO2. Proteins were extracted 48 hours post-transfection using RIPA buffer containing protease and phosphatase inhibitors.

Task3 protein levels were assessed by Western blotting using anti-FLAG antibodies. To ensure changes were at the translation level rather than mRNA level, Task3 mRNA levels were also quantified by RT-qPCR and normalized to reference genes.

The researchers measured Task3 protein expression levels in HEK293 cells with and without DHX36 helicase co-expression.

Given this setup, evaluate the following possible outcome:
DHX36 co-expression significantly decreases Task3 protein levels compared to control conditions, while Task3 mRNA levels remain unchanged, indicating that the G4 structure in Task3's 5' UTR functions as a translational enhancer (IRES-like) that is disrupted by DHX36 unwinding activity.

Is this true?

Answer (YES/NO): NO